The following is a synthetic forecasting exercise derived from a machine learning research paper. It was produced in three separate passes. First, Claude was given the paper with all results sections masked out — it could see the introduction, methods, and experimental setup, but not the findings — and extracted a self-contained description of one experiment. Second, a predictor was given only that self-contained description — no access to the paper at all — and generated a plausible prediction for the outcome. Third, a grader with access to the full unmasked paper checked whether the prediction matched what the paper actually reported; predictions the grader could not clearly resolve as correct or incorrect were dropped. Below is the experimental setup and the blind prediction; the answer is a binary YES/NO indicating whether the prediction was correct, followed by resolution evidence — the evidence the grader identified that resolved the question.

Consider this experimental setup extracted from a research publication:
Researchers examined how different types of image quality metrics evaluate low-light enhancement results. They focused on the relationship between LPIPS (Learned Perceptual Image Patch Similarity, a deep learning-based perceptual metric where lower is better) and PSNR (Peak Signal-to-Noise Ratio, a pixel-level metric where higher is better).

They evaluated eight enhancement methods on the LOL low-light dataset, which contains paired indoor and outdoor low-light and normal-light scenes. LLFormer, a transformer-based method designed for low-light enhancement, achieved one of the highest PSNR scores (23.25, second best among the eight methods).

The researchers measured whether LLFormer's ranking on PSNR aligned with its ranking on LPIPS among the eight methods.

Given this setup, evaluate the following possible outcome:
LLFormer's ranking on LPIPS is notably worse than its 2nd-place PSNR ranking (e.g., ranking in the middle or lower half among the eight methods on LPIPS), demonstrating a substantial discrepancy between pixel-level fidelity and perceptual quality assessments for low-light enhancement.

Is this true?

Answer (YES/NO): YES